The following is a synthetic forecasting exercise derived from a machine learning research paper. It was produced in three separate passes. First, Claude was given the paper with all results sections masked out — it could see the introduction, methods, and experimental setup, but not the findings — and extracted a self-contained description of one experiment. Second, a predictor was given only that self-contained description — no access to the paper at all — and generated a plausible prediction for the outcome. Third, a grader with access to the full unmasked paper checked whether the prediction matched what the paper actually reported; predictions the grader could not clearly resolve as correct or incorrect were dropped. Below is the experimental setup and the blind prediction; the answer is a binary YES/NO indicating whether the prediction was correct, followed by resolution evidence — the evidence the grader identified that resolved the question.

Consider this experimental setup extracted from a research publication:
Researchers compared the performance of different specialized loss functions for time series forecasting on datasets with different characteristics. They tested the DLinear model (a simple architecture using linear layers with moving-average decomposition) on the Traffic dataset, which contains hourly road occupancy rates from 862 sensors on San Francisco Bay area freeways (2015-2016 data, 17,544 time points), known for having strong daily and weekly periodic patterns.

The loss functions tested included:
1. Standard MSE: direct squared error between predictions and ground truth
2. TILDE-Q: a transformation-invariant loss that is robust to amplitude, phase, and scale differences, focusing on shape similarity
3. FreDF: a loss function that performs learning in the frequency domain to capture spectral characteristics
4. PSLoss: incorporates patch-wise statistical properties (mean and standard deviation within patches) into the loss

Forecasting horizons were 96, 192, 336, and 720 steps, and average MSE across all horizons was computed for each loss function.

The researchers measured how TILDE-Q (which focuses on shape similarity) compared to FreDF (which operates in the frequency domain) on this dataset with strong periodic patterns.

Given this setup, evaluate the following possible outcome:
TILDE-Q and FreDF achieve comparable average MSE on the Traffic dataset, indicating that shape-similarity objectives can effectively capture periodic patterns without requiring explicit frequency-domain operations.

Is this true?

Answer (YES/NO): NO